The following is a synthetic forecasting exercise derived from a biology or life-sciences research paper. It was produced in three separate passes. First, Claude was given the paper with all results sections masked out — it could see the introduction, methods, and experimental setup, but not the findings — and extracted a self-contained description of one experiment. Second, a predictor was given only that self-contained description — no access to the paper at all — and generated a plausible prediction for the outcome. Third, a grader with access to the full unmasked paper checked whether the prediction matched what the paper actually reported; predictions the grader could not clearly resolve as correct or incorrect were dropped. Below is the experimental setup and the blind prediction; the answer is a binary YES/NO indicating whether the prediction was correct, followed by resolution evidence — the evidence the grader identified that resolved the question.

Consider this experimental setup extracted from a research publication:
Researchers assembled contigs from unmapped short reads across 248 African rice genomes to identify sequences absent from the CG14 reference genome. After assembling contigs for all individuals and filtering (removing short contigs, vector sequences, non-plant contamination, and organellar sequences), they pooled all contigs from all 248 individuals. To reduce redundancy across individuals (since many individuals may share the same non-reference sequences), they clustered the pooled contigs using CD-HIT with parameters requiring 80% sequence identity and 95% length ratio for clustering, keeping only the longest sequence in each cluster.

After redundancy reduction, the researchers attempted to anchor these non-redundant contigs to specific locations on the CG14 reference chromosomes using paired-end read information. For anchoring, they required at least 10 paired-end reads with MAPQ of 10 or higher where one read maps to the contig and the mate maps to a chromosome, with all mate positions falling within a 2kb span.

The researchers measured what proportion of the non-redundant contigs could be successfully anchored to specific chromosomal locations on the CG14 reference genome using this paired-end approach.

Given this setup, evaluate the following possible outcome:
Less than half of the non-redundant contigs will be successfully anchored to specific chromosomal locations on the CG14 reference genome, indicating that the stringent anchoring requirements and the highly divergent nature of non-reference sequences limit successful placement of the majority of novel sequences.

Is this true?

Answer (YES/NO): YES